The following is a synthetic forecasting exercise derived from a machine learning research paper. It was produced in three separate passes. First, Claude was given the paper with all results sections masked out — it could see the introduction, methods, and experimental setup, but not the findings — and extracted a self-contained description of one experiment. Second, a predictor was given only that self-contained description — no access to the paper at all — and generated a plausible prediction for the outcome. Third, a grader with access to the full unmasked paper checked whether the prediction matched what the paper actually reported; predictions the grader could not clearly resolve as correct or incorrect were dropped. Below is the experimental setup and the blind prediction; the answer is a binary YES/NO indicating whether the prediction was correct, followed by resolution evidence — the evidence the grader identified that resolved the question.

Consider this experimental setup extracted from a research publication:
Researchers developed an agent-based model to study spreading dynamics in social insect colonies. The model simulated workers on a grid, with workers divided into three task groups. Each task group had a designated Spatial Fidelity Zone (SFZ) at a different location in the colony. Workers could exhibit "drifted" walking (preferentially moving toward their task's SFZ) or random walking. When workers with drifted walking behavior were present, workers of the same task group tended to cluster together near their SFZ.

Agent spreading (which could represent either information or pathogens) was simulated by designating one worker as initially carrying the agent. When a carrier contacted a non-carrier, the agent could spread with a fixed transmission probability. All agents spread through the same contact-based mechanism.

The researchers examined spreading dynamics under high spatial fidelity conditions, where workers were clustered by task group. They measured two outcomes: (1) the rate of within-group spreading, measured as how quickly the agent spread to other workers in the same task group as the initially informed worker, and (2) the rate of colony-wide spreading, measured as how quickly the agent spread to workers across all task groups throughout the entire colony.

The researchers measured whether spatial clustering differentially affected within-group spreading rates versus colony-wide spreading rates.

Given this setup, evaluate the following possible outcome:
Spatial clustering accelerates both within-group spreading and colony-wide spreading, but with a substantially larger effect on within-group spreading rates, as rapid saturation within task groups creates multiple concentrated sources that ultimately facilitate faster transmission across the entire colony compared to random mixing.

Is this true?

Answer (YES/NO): NO